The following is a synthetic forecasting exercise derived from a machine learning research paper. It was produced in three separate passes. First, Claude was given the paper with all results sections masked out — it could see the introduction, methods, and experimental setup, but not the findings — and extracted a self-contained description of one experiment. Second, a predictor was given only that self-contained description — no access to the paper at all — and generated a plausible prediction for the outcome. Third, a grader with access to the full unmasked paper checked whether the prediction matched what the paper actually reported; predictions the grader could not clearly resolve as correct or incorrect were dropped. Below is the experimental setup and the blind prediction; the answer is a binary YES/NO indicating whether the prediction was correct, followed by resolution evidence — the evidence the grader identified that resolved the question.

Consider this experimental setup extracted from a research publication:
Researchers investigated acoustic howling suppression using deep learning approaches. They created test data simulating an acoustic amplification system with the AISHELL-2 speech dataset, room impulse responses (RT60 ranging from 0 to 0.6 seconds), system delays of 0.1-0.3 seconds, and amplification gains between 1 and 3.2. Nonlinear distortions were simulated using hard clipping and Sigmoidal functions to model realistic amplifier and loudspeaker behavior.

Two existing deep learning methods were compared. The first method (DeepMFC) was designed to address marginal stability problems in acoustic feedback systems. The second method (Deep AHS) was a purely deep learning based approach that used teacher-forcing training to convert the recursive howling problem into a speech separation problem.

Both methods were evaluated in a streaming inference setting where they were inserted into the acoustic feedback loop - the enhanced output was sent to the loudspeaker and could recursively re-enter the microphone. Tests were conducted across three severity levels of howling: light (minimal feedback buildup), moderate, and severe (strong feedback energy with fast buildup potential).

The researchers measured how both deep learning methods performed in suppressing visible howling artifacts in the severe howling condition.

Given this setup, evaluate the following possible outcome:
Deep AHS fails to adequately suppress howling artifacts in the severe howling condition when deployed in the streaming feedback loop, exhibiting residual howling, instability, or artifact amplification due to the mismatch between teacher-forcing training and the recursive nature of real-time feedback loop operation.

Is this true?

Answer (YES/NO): NO